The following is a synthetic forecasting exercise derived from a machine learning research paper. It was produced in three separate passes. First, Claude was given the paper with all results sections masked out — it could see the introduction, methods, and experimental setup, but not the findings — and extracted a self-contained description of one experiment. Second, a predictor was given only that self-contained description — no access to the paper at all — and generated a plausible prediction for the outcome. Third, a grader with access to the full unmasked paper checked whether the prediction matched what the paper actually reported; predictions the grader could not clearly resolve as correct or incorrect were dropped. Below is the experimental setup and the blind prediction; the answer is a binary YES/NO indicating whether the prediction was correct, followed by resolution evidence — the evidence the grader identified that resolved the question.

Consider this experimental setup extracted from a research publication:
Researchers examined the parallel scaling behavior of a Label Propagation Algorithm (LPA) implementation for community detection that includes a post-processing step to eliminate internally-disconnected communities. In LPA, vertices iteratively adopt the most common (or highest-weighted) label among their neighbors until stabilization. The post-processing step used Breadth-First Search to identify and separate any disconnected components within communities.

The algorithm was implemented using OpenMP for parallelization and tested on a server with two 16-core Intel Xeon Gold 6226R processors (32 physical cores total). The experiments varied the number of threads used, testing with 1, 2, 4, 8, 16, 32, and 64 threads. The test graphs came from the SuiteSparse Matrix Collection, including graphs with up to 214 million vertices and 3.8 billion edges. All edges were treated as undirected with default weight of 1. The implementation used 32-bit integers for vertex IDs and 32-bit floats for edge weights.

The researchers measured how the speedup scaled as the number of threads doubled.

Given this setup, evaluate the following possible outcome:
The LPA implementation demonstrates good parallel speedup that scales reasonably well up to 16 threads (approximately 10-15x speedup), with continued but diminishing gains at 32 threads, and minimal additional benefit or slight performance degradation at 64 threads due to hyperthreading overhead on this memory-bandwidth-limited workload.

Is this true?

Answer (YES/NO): NO